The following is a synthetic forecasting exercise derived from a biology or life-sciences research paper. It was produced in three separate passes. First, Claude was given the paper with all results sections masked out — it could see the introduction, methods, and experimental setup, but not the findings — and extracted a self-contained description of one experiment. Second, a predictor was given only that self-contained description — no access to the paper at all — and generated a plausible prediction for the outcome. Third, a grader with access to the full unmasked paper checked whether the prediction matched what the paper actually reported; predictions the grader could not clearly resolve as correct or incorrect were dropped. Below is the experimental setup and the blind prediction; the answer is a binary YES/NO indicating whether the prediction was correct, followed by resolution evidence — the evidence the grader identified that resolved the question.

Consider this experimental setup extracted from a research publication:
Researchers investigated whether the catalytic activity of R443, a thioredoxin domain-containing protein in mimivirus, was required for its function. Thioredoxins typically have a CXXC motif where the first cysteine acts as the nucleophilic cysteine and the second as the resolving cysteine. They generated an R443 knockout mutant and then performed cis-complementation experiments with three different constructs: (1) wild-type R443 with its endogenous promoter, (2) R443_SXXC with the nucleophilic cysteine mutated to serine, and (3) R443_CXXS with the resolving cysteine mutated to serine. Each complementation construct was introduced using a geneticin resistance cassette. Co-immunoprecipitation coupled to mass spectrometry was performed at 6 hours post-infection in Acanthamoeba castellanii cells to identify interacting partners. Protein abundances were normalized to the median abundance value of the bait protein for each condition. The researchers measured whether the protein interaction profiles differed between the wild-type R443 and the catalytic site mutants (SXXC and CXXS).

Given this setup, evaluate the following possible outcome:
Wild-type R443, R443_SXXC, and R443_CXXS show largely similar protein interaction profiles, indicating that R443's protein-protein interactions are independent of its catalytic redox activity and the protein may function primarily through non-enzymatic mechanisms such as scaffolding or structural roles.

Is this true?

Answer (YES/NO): YES